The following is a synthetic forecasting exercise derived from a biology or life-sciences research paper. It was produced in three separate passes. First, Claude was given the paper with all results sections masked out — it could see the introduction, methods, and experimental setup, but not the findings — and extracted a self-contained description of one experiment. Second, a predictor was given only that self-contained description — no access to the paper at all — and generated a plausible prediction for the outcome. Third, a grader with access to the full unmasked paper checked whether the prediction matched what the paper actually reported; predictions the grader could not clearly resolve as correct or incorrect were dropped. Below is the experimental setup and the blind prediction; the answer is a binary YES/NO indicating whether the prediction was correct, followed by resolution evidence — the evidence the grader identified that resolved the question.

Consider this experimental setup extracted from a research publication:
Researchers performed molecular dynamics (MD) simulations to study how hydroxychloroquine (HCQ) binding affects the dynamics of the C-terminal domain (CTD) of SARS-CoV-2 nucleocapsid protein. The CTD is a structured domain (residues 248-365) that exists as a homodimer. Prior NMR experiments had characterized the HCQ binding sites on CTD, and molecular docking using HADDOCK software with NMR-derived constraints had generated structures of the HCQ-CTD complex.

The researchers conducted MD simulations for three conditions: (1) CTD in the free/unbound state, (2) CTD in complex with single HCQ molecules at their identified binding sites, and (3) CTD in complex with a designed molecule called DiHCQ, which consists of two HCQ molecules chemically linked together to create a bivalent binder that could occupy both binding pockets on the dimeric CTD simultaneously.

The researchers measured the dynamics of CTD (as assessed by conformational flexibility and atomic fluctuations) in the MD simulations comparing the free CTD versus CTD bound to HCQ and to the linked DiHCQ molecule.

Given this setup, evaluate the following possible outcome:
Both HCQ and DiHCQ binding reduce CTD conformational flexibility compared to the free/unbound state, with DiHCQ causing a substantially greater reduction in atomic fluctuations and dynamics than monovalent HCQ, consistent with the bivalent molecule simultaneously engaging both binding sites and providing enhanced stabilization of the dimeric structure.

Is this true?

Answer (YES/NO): NO